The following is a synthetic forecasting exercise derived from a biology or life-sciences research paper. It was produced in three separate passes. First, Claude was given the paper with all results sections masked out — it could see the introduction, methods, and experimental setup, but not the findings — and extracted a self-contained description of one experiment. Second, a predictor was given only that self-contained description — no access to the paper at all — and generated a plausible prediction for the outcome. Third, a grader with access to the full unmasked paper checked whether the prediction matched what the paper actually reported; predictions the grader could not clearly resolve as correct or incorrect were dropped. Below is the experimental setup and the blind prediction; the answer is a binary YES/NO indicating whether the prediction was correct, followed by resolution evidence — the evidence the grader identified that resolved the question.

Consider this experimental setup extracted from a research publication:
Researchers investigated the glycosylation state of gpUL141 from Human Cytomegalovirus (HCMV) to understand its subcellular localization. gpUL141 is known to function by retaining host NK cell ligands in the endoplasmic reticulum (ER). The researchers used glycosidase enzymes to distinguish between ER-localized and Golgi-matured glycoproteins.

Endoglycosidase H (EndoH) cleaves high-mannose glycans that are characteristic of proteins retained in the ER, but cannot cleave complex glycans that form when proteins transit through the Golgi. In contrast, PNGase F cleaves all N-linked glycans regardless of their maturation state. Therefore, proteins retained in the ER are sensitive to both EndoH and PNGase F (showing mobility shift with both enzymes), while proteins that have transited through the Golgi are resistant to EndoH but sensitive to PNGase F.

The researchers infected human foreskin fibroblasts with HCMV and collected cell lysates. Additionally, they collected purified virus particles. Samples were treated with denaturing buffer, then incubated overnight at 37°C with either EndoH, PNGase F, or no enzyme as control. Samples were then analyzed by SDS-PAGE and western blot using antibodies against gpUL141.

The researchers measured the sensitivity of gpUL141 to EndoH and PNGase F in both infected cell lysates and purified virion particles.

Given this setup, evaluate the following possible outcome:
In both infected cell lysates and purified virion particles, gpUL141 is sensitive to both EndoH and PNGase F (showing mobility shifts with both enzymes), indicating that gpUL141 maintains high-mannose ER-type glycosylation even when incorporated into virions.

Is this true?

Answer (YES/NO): NO